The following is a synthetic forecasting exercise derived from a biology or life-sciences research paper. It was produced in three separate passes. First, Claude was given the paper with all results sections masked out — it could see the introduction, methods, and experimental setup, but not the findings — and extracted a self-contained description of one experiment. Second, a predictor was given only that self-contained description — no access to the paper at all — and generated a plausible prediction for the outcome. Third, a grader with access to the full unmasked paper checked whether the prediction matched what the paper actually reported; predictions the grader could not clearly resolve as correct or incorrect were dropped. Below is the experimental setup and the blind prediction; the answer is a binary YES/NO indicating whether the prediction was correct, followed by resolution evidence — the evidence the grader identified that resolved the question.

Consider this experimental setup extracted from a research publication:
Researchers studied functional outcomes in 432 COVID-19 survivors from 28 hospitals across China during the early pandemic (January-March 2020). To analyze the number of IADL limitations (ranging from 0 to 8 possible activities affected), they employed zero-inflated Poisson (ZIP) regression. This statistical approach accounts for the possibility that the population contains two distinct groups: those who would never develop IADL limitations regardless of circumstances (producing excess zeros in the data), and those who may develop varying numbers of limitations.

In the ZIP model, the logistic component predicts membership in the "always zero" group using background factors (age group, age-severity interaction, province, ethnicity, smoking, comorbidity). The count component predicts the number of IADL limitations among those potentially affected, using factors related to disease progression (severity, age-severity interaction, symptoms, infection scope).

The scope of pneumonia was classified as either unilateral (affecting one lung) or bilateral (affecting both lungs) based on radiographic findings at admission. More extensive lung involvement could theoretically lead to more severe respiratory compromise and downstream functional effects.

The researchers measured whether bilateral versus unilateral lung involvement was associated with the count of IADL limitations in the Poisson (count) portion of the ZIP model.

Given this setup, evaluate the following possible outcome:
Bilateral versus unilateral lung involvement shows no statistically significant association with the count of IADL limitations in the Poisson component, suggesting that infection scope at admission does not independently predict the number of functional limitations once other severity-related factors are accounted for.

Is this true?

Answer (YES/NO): YES